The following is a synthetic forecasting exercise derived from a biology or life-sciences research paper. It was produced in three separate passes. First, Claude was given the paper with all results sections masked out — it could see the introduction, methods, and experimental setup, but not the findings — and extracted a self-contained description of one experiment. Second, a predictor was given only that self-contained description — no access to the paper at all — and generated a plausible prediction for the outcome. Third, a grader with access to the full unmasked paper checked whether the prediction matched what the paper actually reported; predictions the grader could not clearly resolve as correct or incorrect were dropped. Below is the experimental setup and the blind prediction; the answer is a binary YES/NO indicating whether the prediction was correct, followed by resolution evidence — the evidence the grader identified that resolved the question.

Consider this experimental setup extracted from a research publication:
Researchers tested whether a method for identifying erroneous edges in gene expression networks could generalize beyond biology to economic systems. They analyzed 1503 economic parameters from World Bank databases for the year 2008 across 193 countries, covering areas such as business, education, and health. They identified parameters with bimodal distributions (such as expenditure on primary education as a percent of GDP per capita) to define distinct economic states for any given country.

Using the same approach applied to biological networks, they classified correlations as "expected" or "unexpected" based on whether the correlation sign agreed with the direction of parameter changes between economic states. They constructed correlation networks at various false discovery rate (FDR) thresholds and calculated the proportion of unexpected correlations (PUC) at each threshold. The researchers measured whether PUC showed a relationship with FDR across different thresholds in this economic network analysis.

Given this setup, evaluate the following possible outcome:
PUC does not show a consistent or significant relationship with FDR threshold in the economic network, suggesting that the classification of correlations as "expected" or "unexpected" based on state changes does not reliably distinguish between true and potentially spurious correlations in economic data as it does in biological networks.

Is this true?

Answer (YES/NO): NO